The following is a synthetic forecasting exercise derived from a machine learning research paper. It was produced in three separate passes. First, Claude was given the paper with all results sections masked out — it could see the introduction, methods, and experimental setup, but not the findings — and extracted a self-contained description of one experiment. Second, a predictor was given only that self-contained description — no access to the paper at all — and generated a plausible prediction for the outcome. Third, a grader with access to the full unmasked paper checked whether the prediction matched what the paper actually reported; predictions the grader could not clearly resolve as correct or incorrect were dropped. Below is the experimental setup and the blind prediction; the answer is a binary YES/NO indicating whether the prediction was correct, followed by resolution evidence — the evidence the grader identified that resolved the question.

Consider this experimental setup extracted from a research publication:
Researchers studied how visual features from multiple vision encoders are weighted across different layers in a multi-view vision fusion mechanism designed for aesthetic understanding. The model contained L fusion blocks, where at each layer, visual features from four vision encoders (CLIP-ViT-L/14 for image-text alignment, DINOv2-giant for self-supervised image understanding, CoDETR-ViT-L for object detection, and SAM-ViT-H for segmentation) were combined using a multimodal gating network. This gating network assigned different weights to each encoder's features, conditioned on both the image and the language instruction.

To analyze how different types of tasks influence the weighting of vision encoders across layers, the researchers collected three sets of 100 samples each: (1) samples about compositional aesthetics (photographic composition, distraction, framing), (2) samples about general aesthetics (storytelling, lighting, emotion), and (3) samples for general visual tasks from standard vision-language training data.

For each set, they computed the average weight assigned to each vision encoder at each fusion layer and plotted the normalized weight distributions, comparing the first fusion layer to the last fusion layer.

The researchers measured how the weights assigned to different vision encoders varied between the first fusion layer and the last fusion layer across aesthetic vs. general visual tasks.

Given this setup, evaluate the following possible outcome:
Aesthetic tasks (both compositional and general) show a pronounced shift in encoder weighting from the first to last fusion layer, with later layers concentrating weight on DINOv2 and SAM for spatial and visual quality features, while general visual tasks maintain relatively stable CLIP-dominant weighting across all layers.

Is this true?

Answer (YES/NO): NO